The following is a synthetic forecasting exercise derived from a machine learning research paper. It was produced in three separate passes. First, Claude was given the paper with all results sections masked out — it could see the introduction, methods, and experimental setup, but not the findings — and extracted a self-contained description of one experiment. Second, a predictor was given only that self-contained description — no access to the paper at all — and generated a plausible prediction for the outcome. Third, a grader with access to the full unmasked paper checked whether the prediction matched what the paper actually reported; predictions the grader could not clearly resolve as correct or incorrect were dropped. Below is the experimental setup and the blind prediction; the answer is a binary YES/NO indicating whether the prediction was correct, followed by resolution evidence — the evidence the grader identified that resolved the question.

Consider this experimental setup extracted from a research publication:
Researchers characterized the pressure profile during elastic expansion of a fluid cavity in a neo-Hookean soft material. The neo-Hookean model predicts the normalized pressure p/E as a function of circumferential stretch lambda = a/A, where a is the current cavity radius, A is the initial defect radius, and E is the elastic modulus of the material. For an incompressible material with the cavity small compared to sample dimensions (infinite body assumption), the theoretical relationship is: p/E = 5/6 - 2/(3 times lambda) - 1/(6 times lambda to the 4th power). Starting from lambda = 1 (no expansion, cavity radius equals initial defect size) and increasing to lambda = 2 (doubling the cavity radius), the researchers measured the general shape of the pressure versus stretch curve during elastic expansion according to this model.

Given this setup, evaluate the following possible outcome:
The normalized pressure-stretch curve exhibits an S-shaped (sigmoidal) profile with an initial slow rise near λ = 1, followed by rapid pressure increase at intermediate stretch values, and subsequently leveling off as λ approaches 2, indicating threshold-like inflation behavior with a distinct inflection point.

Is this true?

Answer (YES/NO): NO